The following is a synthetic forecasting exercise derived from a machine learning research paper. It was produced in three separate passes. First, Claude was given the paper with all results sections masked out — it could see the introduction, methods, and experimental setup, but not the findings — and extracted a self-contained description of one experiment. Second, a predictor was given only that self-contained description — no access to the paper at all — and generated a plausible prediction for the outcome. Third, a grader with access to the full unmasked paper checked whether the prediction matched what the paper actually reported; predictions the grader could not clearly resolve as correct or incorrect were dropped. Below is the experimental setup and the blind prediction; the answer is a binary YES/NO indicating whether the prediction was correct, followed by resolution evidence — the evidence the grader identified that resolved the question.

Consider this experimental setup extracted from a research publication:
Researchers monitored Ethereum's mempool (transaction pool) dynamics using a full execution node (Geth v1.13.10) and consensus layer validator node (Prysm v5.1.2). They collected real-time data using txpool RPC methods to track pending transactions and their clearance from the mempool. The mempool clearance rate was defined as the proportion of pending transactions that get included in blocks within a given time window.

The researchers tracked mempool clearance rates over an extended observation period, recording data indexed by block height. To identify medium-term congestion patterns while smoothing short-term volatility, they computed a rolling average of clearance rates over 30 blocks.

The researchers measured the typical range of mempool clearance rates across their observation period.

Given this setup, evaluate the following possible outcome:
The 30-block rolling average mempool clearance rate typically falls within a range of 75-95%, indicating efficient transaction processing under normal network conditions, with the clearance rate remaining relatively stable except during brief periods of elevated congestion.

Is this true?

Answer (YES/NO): NO